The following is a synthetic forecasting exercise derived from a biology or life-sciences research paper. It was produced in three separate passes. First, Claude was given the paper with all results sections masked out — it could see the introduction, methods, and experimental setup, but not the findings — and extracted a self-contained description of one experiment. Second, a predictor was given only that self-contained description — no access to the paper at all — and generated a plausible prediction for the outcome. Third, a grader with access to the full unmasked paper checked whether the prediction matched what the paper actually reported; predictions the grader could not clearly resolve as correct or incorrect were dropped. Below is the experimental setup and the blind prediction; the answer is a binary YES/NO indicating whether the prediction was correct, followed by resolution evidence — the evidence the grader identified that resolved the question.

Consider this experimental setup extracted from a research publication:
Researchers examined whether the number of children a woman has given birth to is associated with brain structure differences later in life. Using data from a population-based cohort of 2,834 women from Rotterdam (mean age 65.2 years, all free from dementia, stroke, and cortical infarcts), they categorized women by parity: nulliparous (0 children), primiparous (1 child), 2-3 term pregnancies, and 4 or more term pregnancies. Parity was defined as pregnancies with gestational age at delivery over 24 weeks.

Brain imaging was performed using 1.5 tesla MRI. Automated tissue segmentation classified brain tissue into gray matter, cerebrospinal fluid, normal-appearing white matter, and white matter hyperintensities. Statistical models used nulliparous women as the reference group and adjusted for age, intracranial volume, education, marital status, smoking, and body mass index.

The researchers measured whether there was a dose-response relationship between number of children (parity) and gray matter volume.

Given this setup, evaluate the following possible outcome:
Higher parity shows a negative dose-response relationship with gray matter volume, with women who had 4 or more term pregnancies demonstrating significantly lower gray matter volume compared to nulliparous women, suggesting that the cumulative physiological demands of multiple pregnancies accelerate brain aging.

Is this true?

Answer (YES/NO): NO